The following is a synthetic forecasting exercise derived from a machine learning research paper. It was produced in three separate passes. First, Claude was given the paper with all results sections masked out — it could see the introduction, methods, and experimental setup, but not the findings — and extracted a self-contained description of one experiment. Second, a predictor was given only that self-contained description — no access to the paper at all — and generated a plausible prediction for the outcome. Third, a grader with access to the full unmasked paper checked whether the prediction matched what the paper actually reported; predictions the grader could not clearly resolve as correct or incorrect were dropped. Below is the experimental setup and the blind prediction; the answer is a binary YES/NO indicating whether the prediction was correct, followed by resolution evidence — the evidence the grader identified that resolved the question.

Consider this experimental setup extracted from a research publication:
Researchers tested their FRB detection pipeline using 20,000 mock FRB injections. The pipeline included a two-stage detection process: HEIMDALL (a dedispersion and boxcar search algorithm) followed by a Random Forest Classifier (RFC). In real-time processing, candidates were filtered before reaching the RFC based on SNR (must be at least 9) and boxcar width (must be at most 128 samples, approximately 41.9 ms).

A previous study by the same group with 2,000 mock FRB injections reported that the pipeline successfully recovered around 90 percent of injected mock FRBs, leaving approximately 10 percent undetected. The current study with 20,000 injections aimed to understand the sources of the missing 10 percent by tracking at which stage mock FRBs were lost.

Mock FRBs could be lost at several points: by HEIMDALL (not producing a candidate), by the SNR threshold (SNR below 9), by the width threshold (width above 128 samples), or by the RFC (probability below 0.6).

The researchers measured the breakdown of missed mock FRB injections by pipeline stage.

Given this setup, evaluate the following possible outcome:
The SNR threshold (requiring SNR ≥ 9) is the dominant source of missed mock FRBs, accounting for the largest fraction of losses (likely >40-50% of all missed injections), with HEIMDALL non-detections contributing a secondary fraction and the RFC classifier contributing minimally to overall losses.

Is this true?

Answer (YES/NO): NO